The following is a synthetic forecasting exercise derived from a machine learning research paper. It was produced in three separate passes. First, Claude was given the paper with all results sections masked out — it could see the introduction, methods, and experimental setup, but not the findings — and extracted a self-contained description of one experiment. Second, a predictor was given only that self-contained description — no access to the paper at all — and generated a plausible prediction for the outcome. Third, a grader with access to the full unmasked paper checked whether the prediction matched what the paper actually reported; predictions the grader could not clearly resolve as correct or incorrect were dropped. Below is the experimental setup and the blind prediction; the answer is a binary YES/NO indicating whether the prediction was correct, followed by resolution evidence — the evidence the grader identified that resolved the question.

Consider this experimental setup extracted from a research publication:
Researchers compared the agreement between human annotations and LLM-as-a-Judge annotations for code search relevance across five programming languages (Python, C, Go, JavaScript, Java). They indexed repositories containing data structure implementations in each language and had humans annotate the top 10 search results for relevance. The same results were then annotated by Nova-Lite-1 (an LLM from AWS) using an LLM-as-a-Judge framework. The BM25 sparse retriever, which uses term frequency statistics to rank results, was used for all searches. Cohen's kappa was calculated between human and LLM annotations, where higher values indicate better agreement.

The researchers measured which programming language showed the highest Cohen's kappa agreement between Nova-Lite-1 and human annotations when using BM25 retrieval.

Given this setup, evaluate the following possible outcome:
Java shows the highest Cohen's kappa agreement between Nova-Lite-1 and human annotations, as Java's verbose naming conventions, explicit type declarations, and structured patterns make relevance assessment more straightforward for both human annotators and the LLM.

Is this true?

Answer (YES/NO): NO